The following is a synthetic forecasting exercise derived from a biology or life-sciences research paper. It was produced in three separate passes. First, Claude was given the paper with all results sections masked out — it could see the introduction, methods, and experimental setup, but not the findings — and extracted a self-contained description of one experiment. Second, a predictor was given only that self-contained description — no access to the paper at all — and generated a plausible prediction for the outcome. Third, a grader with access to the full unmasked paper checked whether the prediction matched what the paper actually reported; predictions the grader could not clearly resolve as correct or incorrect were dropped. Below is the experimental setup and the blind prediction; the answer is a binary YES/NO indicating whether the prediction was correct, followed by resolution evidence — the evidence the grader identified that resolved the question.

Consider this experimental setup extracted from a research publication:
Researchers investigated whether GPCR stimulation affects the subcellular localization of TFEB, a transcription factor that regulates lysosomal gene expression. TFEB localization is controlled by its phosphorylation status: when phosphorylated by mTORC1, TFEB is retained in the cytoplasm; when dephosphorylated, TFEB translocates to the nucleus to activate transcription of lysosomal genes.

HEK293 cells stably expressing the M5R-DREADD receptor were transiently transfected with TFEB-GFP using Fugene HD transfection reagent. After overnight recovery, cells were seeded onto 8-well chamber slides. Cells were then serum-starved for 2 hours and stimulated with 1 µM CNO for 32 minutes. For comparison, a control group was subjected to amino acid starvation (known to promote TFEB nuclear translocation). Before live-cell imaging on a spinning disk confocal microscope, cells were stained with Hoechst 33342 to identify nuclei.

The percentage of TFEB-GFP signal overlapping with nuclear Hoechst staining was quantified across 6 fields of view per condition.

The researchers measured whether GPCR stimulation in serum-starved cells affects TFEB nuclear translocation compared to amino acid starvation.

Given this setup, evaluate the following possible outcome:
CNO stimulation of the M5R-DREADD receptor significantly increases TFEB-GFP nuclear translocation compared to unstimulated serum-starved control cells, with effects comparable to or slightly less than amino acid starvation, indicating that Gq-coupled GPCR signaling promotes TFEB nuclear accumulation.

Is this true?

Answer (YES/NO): YES